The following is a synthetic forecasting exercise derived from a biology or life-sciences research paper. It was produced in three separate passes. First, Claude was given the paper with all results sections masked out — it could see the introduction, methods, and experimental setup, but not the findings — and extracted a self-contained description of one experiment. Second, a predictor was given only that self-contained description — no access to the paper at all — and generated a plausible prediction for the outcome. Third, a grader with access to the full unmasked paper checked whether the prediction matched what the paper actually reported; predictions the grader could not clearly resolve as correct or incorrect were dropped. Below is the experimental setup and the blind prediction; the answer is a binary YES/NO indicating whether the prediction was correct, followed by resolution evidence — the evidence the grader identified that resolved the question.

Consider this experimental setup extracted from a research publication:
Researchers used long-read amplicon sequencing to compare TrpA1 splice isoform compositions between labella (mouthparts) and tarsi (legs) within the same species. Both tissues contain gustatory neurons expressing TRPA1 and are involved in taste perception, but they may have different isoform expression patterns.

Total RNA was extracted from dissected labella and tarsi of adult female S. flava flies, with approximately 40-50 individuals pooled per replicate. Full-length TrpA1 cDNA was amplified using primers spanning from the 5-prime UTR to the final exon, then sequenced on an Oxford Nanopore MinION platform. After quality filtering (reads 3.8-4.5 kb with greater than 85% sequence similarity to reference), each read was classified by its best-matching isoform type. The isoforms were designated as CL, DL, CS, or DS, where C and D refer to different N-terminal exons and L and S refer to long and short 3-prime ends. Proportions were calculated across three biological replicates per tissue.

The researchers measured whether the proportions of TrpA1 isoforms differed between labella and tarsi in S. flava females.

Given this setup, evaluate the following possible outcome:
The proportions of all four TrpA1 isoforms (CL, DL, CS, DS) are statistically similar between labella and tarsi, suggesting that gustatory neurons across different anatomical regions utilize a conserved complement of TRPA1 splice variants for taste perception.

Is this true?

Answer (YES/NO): NO